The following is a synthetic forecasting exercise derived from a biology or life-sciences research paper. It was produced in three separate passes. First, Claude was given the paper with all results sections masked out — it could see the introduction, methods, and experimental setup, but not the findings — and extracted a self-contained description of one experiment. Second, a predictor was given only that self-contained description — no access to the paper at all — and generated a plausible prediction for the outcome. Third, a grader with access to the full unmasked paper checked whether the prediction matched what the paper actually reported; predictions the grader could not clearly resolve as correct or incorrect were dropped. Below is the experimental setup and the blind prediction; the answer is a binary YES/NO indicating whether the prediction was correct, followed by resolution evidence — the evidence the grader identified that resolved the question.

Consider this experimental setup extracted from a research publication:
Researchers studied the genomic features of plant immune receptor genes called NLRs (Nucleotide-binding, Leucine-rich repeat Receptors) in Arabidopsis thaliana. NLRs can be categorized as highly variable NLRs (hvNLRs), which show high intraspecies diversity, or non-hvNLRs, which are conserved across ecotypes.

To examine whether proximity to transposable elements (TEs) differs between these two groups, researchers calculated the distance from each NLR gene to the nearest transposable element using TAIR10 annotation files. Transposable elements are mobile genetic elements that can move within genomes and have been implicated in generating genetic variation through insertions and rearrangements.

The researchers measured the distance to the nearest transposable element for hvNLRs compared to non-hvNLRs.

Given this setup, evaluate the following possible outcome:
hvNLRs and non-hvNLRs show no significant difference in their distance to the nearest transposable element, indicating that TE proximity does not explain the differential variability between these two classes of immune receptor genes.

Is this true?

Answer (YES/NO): NO